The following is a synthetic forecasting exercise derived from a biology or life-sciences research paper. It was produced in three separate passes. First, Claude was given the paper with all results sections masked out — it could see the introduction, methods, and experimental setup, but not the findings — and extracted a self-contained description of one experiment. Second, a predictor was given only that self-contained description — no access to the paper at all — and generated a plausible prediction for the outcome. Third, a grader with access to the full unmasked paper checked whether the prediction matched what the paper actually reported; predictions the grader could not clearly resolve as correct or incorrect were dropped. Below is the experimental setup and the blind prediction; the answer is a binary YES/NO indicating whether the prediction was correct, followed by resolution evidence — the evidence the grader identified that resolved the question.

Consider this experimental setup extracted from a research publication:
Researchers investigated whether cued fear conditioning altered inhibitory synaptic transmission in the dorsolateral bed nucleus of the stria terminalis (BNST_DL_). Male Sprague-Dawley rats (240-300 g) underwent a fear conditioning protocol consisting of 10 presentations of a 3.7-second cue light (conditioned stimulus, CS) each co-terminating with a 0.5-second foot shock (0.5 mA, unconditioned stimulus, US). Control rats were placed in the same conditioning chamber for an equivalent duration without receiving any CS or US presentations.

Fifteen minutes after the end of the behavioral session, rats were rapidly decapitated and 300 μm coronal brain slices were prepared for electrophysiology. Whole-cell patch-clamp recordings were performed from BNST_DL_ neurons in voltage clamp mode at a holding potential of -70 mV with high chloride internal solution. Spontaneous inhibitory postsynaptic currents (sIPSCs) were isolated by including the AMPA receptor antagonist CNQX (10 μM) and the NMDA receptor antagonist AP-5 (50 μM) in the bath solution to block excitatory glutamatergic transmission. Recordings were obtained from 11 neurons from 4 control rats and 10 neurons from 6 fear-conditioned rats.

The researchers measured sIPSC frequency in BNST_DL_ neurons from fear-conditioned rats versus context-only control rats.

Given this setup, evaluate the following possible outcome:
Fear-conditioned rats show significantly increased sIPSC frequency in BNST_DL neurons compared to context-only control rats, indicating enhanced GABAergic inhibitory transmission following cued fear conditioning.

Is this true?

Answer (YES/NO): YES